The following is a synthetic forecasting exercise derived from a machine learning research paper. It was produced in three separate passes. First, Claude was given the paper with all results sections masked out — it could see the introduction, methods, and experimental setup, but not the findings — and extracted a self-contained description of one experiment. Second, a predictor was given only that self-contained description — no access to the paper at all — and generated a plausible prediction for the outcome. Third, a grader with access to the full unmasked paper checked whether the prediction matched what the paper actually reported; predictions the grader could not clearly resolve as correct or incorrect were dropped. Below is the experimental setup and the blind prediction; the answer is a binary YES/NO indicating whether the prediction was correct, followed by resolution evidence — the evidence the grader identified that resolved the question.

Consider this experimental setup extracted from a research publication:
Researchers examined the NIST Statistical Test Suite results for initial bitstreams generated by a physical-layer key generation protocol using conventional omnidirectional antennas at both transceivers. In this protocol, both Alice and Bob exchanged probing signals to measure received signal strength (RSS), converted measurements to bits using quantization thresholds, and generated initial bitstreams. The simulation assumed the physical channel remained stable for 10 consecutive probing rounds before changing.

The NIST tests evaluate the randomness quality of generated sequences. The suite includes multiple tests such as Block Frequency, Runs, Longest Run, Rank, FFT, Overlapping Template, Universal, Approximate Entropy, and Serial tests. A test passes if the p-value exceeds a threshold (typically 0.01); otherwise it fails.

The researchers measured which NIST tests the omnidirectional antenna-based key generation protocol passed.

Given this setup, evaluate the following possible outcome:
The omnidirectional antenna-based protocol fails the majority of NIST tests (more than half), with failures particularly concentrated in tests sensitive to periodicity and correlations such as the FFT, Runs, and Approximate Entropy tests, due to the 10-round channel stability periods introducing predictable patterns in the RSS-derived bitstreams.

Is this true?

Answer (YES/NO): YES